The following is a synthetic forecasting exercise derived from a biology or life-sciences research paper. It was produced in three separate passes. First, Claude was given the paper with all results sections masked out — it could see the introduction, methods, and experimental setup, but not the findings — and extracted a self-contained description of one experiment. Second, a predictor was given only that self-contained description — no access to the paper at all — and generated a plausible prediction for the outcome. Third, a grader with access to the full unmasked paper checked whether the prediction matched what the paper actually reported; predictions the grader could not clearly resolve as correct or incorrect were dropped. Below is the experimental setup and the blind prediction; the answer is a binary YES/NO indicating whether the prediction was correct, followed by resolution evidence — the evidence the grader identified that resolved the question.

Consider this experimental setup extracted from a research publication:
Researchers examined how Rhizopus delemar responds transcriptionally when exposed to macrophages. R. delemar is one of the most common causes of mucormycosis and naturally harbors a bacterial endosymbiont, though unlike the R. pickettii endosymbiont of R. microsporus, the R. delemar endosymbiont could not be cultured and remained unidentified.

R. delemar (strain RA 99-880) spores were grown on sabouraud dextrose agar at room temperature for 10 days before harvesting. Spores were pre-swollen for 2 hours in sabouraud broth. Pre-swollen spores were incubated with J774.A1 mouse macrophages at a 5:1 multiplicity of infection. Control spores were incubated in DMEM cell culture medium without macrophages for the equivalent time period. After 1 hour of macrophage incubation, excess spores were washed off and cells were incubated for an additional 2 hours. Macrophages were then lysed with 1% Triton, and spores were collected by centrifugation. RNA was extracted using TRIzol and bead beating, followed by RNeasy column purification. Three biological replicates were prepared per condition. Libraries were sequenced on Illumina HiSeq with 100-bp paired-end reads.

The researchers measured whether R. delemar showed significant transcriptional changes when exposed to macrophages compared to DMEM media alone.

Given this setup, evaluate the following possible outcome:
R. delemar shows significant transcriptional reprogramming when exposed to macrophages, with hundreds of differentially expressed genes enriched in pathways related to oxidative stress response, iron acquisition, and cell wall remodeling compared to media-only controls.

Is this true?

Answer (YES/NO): NO